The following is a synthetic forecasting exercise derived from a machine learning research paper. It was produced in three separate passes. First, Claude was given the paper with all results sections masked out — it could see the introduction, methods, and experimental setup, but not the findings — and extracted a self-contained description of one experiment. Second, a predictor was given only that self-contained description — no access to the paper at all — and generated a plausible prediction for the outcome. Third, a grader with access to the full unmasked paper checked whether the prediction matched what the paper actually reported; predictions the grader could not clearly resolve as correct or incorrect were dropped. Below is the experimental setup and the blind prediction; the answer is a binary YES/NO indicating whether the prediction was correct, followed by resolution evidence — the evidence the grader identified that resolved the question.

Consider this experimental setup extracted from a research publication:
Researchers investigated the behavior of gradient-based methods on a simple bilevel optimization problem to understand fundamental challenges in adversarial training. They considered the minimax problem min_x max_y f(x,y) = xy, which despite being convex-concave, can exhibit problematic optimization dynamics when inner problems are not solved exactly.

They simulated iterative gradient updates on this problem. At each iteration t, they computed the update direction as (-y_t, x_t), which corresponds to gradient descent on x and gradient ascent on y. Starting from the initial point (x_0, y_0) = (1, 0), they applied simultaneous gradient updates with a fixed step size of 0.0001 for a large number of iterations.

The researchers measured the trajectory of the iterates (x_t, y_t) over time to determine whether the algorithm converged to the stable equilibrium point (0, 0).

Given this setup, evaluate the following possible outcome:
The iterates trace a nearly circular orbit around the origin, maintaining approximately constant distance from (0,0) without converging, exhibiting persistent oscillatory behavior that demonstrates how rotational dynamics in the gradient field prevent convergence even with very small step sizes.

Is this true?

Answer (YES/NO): YES